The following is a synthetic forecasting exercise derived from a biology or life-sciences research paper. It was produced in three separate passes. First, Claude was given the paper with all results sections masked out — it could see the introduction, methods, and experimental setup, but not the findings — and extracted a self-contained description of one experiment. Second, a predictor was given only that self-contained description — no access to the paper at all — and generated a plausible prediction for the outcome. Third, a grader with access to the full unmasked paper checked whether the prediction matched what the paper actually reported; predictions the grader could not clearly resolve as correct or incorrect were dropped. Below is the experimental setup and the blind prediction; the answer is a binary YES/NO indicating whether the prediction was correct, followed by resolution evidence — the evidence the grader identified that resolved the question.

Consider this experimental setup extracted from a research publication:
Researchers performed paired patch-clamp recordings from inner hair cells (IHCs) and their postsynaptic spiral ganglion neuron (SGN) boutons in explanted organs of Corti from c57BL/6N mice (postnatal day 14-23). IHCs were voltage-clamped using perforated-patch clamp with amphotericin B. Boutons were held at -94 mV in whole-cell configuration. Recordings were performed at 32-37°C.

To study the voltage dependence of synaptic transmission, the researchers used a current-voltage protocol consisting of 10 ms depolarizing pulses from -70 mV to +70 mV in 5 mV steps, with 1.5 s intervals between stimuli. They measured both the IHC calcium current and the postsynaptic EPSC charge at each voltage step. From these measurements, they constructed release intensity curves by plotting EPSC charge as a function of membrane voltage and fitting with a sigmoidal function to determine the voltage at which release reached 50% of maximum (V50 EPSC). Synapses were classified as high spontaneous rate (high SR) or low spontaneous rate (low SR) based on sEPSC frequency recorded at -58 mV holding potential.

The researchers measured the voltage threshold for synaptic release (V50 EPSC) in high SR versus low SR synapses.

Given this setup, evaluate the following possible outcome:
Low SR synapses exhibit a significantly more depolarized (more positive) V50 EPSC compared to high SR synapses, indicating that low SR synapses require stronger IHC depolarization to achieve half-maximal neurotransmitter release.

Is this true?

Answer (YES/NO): YES